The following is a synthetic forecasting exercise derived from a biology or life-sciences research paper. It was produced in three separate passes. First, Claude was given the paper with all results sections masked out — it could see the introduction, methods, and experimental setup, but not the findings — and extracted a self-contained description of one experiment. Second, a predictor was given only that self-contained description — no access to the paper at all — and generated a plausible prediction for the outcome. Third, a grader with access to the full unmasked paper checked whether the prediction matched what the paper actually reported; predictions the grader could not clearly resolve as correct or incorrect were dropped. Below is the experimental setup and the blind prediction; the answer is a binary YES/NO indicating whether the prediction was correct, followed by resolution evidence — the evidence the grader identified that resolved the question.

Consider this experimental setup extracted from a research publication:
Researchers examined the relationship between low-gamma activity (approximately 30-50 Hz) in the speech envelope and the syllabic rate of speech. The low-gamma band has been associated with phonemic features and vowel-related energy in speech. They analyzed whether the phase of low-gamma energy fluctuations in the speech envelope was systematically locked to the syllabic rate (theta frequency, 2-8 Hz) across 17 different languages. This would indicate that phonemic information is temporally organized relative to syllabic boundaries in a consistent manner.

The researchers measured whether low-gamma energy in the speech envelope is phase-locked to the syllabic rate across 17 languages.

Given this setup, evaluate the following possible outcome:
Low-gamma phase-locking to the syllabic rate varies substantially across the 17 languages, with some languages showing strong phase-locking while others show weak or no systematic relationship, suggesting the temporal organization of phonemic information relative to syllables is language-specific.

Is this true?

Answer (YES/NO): NO